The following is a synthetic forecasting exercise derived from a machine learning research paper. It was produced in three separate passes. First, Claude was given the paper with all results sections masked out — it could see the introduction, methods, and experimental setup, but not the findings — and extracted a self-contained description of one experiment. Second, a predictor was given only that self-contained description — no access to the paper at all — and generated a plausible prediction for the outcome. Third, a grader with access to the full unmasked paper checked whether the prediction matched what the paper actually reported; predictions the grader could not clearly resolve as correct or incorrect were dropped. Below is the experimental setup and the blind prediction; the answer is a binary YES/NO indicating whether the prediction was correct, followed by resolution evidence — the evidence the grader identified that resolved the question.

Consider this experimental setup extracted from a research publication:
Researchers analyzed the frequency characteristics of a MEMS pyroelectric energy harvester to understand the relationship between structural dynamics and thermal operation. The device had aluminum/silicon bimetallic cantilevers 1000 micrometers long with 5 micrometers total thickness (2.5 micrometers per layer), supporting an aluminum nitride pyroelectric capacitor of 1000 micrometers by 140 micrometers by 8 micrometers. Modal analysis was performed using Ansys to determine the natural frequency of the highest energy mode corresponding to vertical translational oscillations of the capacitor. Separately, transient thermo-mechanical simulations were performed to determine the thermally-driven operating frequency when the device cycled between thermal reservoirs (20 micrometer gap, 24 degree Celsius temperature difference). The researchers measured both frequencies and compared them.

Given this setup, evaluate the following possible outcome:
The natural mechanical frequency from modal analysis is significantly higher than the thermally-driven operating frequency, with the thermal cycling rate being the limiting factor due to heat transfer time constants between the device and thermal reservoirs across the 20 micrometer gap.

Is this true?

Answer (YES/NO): NO